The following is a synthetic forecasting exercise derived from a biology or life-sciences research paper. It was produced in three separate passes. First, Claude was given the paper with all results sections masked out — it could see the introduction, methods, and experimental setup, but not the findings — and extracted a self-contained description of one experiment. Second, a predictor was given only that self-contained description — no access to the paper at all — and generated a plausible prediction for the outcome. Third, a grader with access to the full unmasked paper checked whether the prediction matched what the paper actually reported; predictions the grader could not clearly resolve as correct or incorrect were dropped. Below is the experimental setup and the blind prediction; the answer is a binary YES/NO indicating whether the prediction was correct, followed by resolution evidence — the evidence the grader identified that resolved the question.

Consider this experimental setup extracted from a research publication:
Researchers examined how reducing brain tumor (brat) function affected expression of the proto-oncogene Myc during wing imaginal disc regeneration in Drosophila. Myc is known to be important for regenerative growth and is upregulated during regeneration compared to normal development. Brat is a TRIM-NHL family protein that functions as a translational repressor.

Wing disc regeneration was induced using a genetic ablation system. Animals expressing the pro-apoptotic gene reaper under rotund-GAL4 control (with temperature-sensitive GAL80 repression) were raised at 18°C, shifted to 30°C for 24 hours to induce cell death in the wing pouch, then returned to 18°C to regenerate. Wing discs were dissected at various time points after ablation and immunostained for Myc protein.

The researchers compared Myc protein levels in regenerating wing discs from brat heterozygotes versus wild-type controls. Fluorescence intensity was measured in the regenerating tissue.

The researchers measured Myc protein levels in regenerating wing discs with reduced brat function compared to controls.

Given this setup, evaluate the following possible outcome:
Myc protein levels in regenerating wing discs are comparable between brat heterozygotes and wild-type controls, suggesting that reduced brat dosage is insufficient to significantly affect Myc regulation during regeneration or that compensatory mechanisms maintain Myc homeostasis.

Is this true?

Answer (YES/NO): NO